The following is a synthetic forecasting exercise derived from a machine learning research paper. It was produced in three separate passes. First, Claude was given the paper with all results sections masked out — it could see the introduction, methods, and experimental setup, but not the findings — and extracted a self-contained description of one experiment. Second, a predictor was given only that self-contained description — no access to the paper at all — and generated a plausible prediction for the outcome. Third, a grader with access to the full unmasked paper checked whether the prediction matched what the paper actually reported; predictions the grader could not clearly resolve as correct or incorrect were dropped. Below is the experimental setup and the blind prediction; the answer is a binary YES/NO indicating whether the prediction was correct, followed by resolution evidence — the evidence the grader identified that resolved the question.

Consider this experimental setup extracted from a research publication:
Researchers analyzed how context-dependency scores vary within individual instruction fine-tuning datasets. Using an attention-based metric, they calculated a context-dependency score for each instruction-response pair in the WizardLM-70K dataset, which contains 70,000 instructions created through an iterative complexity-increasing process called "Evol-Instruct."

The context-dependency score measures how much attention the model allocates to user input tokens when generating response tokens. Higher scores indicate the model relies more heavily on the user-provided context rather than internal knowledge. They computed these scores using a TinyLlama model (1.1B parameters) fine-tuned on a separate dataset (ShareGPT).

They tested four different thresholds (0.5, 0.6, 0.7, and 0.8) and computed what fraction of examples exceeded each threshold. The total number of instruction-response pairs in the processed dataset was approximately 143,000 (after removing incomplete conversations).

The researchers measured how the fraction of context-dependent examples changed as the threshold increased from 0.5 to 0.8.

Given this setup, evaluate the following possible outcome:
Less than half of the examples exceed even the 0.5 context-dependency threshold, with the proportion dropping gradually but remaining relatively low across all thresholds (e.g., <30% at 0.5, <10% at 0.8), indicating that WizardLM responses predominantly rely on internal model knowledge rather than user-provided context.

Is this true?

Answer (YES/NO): NO